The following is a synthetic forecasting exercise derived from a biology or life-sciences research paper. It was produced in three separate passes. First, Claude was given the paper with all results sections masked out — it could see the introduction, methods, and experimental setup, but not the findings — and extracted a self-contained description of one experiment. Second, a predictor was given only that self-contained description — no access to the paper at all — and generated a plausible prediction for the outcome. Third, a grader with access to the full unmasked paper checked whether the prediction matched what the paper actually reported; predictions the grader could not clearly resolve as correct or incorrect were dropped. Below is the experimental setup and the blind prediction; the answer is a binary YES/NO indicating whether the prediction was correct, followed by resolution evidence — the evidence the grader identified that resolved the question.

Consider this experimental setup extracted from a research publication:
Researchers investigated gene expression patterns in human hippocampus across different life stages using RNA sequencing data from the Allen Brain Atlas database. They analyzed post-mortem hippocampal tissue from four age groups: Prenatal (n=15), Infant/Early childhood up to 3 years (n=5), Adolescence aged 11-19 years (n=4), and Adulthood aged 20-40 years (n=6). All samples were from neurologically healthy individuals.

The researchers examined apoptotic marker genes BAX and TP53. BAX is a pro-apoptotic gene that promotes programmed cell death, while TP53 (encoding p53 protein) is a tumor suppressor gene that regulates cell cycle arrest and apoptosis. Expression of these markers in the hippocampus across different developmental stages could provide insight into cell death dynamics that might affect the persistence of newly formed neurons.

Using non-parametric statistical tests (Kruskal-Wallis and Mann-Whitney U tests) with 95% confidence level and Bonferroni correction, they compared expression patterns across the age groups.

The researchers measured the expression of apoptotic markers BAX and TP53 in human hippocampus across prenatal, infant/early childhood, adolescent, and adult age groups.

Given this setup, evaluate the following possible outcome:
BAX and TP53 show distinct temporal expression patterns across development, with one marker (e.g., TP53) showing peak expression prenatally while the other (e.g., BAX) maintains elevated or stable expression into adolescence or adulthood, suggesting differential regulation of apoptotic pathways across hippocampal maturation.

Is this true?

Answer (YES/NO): NO